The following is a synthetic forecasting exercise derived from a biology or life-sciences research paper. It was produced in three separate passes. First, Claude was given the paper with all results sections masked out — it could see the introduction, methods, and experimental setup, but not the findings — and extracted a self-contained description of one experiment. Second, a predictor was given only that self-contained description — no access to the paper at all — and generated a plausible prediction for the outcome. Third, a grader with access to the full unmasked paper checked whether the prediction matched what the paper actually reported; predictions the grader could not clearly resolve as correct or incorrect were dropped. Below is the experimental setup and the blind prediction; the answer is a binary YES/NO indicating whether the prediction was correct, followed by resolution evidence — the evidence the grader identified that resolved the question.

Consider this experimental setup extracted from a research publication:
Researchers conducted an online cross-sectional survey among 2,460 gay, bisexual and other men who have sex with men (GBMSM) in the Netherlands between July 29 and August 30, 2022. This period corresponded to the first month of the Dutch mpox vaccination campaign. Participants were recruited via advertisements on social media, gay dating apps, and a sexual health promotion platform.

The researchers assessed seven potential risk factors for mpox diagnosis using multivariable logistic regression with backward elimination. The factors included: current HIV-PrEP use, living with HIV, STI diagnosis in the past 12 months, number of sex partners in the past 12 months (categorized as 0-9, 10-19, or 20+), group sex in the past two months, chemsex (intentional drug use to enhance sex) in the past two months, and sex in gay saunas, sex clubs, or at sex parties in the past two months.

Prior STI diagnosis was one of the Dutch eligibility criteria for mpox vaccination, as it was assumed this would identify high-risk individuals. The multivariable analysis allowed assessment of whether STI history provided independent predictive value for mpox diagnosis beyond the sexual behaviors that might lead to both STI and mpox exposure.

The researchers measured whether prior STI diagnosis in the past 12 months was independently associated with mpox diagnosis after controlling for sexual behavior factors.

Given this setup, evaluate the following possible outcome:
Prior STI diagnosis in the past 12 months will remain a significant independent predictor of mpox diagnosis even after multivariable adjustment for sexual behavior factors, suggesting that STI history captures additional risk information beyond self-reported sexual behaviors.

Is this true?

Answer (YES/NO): NO